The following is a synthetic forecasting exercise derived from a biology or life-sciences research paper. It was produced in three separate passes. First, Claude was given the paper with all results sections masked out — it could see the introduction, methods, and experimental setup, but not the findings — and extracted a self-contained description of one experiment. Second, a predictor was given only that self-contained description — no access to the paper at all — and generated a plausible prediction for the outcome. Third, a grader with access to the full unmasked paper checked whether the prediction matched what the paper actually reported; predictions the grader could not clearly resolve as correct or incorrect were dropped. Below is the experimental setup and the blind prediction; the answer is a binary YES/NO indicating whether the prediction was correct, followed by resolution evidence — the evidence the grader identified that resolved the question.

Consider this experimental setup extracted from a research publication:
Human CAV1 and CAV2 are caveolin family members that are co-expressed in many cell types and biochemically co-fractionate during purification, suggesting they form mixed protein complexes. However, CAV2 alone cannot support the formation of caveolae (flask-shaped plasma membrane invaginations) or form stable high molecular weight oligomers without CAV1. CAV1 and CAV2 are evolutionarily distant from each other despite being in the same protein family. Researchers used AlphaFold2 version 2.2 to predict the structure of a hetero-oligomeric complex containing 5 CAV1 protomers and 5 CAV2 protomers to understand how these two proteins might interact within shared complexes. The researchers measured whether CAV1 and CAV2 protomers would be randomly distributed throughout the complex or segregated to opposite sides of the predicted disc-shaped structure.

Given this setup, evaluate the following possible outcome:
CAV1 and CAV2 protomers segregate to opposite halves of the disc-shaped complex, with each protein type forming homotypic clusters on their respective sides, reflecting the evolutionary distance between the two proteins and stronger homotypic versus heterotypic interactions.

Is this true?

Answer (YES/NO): YES